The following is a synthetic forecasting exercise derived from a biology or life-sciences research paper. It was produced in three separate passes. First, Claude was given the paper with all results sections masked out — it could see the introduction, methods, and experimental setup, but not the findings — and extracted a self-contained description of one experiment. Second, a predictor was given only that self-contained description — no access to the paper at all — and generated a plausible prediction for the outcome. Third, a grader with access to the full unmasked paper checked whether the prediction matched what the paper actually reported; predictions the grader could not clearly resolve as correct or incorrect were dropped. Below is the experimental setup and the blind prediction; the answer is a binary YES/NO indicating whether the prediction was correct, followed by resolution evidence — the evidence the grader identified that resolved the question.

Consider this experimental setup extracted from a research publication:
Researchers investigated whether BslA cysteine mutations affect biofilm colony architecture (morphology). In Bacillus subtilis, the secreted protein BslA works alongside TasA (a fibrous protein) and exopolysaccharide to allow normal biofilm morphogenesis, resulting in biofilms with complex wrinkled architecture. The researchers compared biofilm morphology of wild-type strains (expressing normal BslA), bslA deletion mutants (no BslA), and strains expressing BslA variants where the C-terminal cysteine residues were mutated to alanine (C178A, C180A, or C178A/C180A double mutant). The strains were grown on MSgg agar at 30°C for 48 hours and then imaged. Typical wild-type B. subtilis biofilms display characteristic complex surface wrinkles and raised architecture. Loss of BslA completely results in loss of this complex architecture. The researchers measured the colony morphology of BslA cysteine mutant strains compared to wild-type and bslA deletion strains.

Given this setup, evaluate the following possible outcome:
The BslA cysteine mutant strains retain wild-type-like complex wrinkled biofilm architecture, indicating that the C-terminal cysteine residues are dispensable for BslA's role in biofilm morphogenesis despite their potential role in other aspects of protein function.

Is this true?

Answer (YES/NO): YES